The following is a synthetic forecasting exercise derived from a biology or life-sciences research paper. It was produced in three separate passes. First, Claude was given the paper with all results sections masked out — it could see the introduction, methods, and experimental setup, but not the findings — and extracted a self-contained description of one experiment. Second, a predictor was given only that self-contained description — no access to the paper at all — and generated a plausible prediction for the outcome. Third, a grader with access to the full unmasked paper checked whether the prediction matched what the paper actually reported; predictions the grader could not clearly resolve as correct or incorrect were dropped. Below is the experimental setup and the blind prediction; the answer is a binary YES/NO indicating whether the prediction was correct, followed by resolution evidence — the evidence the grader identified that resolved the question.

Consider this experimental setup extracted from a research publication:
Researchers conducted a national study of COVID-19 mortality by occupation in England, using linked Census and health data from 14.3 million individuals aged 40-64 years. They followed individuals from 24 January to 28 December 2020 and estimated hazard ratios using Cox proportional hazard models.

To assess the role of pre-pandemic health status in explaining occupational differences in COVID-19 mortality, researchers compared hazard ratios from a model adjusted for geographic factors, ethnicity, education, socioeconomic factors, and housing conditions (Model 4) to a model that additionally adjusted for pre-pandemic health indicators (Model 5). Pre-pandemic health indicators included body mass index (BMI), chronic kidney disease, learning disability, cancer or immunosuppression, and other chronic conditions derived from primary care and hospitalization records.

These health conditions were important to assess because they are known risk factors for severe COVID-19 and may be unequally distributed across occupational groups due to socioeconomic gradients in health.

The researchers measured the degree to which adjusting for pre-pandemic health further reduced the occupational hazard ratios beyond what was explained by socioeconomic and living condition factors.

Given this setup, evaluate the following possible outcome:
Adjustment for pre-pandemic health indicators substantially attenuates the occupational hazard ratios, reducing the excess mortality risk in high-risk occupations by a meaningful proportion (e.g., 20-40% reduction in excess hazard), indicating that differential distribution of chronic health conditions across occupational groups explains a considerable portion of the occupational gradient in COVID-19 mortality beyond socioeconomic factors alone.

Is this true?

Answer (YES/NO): NO